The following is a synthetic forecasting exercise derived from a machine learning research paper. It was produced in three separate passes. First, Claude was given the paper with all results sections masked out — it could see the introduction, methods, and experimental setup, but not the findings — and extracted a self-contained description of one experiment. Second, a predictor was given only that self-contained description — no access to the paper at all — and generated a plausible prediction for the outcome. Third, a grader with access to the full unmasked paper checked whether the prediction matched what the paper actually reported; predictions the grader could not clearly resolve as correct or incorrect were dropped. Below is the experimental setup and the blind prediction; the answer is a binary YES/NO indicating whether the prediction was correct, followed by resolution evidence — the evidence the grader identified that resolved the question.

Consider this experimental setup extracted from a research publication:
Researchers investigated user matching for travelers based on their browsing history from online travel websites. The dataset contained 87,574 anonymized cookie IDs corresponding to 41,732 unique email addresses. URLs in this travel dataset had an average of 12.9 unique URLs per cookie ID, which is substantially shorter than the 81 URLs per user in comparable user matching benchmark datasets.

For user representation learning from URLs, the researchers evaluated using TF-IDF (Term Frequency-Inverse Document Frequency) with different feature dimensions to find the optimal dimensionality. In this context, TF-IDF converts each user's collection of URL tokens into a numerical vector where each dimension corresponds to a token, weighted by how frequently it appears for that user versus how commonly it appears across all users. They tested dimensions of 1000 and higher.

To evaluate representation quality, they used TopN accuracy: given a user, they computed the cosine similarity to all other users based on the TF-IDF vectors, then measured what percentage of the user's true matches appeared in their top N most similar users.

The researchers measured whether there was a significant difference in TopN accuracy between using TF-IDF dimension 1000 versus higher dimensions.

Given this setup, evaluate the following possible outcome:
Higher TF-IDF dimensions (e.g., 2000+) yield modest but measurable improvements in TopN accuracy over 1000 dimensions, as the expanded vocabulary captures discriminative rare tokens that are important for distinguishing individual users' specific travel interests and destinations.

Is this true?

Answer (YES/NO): NO